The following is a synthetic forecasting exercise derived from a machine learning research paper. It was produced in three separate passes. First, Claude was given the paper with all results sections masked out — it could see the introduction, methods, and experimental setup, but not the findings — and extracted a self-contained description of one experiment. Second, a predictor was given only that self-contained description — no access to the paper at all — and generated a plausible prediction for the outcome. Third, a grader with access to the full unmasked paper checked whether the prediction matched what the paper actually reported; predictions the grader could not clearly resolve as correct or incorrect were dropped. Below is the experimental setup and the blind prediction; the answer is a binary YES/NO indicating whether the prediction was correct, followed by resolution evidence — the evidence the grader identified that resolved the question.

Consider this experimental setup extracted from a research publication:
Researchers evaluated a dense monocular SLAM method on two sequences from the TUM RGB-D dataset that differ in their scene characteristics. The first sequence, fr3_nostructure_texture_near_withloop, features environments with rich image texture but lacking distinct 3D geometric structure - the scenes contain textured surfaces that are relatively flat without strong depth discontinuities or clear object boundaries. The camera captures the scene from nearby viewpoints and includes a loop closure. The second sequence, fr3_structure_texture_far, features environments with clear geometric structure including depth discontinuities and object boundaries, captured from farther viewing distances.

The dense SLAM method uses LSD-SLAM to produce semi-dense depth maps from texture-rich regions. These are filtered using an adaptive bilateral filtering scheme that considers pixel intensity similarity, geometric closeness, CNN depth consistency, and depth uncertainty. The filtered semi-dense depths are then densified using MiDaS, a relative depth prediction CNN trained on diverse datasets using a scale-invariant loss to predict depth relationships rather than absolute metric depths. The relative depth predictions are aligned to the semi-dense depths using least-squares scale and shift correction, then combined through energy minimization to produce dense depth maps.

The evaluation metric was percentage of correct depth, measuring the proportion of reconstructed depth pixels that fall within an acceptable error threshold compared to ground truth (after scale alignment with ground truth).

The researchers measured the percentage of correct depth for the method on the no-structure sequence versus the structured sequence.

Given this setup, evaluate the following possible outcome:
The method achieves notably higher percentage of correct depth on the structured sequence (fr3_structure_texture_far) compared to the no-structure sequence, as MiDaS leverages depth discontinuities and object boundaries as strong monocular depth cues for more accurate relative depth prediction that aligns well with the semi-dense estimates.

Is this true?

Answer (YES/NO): YES